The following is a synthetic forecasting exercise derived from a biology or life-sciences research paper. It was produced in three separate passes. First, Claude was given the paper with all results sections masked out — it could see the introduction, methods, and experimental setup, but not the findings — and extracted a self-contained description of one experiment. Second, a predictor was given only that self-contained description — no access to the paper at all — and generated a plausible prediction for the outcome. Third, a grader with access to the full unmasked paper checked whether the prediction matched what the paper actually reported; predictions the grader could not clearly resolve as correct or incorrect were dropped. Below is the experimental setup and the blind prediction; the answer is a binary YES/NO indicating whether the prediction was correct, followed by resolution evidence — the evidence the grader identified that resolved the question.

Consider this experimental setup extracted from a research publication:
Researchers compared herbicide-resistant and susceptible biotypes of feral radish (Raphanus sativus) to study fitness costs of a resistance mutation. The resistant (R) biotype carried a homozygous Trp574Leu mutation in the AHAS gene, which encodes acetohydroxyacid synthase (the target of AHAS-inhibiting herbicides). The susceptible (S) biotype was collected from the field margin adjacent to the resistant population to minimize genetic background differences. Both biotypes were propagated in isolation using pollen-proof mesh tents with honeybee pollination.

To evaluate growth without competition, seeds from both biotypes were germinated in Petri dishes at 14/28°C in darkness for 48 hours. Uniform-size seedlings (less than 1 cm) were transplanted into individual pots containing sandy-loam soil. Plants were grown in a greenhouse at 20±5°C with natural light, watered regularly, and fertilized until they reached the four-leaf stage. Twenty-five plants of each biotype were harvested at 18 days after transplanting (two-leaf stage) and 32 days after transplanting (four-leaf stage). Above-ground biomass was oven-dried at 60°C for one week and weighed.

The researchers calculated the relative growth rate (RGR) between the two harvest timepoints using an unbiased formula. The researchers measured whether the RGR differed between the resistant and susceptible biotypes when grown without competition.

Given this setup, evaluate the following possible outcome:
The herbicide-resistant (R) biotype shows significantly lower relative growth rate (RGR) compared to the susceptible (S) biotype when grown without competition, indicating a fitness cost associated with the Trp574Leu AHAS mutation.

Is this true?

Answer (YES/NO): NO